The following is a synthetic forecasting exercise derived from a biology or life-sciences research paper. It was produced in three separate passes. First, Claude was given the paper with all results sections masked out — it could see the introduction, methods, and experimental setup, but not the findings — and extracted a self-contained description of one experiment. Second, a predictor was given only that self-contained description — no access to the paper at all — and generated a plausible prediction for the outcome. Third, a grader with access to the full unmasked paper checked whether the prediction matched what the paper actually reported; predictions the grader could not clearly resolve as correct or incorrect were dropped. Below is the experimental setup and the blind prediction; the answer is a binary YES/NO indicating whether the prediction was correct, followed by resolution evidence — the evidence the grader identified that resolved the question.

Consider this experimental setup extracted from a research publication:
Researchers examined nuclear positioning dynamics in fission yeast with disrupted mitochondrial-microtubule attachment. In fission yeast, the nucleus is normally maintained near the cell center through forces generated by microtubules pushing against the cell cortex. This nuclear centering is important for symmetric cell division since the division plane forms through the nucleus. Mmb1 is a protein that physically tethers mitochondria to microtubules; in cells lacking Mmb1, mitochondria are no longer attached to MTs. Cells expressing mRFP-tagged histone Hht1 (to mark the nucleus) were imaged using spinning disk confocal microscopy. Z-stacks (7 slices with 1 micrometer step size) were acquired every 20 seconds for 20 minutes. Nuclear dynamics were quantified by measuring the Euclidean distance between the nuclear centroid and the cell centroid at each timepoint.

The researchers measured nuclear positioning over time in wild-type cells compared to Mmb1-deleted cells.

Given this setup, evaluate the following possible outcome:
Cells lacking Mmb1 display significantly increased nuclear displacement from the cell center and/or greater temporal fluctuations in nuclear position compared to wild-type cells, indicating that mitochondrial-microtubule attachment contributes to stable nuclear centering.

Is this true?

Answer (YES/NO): YES